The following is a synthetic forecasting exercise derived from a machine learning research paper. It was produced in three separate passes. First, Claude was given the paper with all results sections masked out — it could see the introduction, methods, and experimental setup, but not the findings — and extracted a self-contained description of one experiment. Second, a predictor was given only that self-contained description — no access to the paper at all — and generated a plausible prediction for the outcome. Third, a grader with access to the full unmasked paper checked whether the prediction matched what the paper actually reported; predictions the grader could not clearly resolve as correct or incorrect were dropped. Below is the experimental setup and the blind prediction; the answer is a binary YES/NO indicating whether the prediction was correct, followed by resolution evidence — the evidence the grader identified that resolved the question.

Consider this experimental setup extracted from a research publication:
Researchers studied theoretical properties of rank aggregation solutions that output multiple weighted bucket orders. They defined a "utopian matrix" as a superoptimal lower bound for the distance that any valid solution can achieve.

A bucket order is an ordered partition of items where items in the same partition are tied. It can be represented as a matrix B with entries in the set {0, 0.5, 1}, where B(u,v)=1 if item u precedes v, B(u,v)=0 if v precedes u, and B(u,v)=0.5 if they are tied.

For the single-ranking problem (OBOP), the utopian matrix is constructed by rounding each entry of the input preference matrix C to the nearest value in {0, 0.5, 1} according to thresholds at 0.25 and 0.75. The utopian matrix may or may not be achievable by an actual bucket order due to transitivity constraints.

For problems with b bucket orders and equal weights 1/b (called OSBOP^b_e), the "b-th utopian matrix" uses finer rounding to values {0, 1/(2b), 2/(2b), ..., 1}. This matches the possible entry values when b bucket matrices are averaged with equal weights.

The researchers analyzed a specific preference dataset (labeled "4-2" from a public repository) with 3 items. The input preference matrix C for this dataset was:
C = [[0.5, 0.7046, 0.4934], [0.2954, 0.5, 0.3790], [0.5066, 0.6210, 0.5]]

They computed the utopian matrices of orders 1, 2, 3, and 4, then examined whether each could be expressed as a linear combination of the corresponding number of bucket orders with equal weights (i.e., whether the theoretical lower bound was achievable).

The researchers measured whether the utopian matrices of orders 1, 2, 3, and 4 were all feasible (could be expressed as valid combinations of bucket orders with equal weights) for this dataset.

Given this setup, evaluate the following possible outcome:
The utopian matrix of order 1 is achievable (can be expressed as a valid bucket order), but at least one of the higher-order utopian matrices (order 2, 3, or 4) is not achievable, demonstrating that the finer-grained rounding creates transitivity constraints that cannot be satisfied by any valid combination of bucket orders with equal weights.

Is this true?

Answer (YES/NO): NO